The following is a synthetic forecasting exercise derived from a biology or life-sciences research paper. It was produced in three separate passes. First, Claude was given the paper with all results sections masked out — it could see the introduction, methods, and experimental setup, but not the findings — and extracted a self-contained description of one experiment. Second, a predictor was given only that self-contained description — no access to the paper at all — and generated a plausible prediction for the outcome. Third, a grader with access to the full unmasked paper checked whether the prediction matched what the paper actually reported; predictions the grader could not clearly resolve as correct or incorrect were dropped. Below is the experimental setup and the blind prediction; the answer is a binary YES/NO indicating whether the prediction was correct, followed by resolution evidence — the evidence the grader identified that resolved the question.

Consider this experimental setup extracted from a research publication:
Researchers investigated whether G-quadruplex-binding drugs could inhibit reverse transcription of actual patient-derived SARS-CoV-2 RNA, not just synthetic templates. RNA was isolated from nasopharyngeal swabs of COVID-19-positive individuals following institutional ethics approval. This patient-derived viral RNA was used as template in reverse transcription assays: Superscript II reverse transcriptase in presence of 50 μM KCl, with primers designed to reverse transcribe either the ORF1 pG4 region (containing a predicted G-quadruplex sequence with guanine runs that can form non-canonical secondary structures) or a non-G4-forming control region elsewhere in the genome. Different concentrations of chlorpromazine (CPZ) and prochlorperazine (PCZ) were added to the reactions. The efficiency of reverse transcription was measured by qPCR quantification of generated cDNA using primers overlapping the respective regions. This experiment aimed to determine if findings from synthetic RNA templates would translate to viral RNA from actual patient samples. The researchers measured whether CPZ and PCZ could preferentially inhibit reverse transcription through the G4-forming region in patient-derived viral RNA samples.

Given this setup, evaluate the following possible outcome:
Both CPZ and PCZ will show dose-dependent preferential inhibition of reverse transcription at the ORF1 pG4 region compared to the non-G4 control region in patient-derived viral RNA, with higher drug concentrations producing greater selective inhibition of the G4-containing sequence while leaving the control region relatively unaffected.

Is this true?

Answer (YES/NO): NO